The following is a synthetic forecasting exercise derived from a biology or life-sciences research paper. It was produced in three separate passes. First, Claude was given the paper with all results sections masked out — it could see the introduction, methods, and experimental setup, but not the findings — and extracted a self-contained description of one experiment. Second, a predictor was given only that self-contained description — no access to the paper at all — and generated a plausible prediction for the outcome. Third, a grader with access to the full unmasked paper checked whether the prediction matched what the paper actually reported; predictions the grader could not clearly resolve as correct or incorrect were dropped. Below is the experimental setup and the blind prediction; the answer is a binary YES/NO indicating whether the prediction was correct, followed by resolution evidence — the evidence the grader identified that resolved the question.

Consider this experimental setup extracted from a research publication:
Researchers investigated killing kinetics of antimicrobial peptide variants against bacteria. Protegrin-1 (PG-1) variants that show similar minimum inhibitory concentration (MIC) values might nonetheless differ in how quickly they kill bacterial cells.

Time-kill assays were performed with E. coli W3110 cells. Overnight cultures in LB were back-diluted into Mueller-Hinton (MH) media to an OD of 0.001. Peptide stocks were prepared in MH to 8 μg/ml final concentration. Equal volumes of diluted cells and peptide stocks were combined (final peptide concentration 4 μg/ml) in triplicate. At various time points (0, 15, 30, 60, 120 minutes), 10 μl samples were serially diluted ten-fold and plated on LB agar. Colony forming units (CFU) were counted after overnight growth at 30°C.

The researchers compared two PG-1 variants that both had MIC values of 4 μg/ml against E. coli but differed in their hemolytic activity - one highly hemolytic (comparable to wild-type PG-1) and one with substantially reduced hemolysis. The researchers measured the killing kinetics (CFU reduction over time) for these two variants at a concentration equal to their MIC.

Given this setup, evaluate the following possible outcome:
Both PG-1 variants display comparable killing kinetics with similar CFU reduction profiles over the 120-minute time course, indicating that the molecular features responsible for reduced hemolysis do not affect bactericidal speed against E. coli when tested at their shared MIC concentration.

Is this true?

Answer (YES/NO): YES